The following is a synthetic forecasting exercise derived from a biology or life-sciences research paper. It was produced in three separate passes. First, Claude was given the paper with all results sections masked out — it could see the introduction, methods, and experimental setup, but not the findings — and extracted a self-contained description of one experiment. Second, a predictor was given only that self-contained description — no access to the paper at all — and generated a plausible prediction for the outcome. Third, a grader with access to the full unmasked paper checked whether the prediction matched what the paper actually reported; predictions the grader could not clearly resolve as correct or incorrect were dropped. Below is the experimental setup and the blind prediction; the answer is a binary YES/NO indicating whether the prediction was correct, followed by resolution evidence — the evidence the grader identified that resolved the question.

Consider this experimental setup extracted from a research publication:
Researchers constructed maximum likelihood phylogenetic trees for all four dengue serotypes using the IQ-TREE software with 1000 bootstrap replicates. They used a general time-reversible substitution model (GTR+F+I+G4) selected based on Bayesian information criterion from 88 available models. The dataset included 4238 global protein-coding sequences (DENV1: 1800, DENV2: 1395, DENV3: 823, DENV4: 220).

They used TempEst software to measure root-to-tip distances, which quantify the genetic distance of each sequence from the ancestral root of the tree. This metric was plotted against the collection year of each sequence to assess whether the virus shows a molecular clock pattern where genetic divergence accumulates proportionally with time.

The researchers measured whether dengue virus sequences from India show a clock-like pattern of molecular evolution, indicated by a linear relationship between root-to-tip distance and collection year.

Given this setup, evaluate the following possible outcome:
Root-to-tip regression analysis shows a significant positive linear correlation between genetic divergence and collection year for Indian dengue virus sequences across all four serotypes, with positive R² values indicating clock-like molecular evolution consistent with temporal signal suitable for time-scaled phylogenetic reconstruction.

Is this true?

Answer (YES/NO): YES